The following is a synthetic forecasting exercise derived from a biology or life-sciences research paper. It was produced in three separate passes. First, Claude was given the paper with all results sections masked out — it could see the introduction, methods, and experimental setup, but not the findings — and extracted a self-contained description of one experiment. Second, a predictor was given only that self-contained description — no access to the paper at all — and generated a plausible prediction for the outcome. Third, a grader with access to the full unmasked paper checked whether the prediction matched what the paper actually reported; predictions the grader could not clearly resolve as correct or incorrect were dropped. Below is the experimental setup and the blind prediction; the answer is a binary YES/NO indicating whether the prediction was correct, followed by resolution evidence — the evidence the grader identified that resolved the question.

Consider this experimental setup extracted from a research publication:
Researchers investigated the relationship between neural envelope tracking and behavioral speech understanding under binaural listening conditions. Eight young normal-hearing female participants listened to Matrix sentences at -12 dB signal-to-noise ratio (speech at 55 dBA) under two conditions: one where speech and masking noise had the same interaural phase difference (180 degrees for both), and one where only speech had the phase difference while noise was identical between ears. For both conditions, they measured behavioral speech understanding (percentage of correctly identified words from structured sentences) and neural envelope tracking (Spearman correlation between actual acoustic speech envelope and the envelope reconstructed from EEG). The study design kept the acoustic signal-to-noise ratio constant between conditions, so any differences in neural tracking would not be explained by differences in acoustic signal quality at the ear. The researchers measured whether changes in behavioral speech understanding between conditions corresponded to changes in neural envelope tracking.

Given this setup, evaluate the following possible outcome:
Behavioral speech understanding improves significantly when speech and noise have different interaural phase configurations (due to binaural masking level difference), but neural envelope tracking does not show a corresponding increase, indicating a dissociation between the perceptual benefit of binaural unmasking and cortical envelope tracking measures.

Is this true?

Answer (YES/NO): NO